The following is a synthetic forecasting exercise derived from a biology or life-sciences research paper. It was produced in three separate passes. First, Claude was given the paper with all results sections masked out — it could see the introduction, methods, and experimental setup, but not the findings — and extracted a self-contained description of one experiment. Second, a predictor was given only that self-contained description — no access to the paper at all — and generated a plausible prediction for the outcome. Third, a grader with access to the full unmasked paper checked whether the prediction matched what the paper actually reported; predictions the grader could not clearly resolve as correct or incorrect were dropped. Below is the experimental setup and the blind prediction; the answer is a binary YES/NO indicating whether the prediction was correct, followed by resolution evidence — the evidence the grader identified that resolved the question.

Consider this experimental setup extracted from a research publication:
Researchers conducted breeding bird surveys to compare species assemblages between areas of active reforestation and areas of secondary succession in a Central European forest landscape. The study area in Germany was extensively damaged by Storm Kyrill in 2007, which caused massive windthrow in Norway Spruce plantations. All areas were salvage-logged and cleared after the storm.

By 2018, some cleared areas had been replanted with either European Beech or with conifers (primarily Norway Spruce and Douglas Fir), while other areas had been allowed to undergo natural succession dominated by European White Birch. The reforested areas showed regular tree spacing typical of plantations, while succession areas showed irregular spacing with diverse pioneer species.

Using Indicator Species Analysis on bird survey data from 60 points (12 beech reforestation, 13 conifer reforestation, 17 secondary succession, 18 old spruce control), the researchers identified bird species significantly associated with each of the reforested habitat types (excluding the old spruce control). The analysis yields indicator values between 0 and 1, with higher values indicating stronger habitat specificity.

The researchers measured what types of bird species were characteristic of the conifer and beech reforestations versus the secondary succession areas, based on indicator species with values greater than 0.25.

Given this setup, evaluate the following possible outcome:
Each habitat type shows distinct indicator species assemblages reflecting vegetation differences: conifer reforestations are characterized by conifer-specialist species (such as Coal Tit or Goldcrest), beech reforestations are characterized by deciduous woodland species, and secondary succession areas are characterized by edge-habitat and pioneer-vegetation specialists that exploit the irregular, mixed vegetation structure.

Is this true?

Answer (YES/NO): NO